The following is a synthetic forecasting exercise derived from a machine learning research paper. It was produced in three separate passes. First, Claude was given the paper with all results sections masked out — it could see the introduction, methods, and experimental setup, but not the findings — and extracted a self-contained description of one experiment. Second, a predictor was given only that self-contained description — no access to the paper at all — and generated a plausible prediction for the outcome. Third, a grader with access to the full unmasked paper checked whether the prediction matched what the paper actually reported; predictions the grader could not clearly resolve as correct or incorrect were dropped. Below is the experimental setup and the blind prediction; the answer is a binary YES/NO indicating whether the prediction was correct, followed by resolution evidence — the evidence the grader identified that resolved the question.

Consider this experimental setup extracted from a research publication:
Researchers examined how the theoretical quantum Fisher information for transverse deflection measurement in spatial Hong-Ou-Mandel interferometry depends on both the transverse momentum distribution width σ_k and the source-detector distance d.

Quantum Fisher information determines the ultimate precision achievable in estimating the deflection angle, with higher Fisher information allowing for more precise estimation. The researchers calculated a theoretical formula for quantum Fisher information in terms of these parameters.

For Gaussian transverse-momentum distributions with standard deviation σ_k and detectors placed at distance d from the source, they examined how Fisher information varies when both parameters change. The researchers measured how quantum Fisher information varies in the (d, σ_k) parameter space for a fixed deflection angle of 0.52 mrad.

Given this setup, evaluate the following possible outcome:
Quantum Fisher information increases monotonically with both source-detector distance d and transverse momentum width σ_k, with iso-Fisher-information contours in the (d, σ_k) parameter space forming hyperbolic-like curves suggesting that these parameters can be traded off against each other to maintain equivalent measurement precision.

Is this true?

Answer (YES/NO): YES